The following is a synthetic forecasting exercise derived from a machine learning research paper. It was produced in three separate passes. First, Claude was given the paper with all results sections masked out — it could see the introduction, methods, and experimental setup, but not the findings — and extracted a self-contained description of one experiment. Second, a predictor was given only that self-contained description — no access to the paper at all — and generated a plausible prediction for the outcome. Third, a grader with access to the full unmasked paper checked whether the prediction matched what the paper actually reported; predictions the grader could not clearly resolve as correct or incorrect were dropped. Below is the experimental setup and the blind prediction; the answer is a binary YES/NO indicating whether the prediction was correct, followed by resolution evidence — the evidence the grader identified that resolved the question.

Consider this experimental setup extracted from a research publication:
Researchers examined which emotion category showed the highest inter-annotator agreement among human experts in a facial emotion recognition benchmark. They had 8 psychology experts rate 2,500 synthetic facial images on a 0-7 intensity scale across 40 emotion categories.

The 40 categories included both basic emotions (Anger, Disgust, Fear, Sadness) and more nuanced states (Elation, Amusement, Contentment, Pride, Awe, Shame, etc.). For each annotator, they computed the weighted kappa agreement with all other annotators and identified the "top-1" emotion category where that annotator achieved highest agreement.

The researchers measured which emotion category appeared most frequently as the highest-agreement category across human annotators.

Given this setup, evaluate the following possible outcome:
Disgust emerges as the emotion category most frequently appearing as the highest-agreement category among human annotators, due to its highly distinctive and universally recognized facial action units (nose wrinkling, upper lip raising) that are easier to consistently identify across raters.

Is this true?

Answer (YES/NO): NO